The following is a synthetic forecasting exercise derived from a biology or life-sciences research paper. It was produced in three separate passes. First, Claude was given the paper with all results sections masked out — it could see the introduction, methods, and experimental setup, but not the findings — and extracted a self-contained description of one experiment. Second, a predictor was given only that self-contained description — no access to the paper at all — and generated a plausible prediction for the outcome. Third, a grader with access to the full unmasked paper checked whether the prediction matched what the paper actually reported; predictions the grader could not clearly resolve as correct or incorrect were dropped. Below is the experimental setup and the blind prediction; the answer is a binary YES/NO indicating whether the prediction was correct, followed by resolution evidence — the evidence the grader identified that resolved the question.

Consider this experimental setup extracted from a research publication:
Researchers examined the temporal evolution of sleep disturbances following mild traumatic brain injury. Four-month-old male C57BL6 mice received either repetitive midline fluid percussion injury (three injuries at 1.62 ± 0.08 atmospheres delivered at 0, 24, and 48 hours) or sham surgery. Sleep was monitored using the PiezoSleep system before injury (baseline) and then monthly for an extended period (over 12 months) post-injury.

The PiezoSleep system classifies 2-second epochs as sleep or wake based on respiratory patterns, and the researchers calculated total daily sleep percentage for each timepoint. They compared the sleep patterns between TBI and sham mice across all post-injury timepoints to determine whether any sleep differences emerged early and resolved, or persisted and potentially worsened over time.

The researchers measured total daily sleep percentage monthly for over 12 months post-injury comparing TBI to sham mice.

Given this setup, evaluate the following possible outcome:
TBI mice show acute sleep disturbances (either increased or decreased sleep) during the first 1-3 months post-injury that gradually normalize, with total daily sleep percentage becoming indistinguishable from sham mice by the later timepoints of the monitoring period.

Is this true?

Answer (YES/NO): NO